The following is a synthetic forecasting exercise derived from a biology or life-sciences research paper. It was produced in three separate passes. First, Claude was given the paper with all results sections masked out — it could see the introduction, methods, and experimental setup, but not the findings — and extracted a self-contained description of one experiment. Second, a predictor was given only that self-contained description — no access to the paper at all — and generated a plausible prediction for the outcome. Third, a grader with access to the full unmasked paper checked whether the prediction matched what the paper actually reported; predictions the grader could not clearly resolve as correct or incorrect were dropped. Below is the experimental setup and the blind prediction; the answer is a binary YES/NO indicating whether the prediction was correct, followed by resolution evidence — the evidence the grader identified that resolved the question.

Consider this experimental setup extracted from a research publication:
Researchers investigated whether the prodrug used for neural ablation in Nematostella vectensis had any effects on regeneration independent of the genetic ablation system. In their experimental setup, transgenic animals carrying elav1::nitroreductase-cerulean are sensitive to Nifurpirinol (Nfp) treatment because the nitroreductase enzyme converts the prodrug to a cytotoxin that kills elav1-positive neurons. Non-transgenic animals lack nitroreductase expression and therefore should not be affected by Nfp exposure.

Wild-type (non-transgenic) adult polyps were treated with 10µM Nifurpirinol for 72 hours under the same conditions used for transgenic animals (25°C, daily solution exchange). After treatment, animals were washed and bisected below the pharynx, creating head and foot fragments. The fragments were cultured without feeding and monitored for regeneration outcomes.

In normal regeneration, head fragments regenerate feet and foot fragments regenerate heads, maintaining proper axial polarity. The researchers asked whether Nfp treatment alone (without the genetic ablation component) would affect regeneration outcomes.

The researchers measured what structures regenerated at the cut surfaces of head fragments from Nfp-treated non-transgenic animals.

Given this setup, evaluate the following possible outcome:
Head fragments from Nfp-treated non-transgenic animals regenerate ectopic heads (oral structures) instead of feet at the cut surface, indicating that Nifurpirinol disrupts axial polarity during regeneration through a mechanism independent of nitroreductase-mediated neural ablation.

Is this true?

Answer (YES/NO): NO